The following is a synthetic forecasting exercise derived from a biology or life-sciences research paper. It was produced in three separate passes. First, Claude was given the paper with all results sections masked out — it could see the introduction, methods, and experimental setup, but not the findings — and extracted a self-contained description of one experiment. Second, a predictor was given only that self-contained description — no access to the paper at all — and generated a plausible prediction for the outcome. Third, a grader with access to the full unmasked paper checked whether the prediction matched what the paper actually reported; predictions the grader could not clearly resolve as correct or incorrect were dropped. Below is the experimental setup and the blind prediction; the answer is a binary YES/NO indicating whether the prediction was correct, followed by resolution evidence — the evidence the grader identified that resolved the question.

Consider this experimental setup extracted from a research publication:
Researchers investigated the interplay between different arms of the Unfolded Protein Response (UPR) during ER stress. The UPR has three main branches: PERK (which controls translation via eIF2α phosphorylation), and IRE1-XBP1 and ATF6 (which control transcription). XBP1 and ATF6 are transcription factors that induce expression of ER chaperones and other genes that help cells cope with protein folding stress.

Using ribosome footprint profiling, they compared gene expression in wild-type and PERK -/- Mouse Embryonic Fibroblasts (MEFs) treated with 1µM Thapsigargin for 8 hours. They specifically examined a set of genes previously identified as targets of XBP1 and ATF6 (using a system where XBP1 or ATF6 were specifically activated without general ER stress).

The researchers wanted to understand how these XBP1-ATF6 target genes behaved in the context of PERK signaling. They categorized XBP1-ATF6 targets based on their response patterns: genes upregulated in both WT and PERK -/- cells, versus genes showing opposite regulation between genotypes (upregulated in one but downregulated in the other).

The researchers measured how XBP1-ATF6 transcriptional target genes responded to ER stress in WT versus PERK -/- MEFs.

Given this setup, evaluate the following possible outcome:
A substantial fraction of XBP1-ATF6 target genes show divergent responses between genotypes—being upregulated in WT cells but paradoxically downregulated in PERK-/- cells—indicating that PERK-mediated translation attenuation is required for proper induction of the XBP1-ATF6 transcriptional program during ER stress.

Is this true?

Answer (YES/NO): NO